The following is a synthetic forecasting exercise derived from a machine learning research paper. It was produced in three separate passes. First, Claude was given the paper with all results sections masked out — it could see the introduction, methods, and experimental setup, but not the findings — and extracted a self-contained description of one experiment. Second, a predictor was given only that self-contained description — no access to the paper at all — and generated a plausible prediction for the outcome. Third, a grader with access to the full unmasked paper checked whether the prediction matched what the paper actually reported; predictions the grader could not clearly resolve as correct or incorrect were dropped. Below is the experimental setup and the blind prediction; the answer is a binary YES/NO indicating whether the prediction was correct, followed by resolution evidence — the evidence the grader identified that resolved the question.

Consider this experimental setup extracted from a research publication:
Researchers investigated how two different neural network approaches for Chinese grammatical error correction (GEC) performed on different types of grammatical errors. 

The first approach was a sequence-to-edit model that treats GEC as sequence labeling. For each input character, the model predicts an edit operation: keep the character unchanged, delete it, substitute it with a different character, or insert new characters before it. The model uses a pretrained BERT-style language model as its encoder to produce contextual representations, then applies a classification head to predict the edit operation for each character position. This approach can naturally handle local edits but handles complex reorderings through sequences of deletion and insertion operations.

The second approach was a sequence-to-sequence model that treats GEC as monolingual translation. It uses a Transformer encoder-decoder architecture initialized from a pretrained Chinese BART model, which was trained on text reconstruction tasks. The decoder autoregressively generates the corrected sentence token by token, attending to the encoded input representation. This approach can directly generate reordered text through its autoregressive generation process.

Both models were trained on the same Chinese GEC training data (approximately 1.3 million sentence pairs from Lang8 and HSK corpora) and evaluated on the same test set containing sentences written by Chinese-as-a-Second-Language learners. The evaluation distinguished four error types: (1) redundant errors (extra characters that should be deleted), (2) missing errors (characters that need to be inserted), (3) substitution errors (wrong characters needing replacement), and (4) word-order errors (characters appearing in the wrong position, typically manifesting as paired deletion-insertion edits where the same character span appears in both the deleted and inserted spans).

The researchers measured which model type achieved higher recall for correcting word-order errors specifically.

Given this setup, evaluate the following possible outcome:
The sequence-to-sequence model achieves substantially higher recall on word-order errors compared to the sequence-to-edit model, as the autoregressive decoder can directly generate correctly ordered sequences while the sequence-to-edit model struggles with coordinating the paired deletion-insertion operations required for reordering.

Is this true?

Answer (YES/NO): YES